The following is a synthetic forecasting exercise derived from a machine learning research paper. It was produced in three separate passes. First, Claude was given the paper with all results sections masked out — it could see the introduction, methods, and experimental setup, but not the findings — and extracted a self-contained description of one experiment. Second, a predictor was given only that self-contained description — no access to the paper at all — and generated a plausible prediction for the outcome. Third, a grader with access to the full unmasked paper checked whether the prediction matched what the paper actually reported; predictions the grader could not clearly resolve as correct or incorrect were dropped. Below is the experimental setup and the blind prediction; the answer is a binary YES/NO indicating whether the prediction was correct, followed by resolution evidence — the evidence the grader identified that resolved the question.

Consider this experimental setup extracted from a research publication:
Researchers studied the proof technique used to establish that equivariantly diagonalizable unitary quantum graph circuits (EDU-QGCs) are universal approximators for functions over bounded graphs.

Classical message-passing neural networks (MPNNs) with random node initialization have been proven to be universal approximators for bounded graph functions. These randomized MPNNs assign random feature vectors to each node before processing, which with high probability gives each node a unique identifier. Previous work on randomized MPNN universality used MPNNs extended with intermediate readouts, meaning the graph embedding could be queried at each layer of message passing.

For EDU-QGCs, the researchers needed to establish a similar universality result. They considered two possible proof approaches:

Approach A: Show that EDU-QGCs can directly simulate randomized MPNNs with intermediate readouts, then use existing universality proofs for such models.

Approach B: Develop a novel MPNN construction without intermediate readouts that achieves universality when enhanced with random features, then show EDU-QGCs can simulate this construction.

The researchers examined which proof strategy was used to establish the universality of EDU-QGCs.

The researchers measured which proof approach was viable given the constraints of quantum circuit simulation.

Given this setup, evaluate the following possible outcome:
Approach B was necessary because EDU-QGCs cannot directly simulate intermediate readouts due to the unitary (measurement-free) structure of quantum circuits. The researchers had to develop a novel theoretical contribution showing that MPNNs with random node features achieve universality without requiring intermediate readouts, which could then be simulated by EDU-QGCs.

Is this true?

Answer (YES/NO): YES